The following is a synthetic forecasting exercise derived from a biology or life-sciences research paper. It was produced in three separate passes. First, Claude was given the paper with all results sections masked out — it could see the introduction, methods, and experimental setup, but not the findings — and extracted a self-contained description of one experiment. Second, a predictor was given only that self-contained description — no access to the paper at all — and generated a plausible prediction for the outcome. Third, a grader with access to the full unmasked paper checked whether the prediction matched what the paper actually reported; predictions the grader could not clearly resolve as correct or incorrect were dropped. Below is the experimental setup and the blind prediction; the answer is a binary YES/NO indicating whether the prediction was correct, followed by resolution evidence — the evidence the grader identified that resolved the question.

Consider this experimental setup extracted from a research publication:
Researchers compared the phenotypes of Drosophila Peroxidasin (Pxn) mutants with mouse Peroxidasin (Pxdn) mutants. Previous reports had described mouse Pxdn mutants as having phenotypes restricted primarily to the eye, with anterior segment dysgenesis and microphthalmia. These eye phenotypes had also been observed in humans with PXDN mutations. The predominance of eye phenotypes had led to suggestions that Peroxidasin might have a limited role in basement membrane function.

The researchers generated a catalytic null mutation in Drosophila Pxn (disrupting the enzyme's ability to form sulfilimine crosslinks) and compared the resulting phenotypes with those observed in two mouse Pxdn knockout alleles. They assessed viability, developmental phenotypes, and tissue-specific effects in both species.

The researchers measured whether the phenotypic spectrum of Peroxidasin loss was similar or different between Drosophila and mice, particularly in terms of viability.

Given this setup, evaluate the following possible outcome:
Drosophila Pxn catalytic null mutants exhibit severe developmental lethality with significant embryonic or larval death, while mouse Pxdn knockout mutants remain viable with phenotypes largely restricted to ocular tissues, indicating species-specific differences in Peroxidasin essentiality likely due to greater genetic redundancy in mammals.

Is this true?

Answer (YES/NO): NO